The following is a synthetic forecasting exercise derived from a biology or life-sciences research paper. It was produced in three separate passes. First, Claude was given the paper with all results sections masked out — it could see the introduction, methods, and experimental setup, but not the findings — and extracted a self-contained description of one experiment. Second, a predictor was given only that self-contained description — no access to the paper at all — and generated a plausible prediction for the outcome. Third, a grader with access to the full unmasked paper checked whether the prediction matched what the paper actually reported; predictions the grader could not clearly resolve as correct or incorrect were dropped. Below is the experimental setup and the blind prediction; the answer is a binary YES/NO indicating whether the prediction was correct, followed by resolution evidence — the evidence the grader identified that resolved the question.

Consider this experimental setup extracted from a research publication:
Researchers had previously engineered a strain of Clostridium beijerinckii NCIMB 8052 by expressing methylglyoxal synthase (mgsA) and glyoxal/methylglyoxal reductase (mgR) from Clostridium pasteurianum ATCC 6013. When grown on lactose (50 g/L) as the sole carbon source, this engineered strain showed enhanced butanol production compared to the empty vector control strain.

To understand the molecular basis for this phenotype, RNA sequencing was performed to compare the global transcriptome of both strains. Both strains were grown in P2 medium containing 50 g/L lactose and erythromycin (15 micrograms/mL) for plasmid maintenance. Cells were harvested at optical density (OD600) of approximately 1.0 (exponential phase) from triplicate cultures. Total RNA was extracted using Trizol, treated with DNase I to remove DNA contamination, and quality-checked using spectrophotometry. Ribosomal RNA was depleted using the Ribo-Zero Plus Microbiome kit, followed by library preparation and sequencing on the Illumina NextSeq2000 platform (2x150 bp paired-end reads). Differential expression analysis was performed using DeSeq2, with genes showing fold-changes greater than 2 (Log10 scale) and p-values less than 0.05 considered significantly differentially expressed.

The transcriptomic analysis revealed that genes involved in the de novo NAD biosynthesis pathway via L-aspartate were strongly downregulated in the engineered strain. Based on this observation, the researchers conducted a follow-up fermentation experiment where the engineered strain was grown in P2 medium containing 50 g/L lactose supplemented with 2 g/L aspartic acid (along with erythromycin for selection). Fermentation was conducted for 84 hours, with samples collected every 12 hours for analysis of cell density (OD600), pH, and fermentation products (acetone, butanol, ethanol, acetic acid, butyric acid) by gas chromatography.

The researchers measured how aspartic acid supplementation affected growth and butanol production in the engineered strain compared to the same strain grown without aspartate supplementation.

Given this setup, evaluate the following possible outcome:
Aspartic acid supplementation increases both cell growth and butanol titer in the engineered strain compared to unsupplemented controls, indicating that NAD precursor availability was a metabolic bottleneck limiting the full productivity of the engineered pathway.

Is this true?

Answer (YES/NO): NO